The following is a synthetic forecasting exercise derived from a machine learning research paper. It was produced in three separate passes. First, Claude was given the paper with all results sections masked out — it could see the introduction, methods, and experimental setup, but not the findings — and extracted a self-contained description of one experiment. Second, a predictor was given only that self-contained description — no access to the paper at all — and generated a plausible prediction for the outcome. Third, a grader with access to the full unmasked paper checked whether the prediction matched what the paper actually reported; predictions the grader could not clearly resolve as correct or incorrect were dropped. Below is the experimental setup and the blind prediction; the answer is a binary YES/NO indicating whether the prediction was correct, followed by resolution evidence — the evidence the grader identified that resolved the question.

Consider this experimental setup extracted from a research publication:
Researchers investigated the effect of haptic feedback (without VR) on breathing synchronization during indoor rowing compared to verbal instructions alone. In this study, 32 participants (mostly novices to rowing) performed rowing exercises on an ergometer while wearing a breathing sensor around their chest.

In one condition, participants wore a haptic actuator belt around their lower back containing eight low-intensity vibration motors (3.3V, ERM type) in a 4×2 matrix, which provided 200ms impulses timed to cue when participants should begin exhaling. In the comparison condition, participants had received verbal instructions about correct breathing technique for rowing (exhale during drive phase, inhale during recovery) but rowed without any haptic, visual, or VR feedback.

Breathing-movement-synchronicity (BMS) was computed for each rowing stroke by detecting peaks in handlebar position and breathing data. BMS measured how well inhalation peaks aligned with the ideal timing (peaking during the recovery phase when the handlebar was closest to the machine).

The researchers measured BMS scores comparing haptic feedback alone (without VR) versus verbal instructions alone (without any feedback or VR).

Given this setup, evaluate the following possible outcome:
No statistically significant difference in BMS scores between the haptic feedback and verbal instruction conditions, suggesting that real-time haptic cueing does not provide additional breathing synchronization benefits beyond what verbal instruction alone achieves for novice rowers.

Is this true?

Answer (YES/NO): NO